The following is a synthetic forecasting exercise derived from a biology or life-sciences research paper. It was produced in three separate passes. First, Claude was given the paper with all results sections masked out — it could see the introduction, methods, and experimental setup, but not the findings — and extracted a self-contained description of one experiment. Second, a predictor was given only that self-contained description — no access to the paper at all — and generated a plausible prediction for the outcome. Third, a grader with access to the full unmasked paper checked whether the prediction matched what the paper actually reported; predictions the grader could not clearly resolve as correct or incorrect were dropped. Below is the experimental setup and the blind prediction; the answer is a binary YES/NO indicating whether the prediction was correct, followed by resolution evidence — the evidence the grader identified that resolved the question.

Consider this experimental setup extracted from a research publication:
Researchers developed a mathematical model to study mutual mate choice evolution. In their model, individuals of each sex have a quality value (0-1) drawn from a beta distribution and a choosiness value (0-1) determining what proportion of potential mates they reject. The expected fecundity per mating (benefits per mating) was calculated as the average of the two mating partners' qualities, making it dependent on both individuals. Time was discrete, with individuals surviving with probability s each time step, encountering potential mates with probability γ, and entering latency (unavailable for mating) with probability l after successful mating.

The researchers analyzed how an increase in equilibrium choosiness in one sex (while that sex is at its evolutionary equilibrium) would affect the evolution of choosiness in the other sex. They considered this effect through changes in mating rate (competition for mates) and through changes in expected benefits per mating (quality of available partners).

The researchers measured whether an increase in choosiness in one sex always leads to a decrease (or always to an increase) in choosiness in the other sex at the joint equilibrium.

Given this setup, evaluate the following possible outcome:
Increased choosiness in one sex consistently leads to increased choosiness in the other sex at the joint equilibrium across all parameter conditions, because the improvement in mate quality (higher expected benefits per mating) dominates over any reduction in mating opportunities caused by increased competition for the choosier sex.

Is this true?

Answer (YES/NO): NO